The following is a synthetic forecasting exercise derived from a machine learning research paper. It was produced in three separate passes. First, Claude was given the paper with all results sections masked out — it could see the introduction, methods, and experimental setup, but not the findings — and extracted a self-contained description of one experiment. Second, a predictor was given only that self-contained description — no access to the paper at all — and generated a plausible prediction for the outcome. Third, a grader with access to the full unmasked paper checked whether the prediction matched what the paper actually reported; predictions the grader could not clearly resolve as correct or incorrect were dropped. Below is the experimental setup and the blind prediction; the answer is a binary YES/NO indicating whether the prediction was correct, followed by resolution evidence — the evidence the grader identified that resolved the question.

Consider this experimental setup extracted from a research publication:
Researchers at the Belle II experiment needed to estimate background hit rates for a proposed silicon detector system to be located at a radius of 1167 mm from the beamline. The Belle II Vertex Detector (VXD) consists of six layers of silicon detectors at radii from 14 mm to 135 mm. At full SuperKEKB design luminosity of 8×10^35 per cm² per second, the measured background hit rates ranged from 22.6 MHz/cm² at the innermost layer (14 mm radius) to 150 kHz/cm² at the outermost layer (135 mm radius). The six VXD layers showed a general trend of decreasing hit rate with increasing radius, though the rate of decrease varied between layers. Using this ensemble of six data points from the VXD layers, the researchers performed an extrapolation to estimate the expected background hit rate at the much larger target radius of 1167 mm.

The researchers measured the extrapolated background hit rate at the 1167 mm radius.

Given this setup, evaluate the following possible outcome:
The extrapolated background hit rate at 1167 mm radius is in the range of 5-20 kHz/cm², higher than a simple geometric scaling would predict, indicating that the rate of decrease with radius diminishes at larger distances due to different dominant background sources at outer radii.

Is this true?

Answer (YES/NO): NO